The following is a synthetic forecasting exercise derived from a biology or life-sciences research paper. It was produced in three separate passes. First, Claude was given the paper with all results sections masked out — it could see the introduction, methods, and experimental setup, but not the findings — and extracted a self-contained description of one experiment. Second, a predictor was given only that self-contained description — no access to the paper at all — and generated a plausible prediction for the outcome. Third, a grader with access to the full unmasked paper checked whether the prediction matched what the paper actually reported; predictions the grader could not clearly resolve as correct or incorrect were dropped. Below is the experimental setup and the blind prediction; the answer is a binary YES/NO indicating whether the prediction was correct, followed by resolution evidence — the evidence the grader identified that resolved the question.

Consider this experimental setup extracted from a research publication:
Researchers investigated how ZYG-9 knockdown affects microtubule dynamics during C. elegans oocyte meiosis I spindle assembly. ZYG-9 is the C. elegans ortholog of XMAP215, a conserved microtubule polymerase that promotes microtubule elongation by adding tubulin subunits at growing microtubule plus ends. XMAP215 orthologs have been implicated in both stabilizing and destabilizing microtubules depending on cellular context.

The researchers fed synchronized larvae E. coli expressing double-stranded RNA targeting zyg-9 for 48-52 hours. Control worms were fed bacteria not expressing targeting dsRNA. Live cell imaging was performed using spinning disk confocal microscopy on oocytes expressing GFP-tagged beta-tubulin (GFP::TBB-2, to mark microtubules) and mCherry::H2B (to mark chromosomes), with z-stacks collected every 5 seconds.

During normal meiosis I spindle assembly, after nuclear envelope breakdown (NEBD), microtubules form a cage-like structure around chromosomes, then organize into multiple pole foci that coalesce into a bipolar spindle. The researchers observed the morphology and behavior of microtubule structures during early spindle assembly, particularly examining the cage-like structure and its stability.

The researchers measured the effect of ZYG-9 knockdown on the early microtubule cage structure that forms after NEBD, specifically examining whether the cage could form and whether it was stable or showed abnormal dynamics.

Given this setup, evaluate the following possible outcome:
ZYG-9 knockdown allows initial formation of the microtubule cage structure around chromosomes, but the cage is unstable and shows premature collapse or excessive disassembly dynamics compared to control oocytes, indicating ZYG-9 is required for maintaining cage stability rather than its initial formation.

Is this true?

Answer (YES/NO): NO